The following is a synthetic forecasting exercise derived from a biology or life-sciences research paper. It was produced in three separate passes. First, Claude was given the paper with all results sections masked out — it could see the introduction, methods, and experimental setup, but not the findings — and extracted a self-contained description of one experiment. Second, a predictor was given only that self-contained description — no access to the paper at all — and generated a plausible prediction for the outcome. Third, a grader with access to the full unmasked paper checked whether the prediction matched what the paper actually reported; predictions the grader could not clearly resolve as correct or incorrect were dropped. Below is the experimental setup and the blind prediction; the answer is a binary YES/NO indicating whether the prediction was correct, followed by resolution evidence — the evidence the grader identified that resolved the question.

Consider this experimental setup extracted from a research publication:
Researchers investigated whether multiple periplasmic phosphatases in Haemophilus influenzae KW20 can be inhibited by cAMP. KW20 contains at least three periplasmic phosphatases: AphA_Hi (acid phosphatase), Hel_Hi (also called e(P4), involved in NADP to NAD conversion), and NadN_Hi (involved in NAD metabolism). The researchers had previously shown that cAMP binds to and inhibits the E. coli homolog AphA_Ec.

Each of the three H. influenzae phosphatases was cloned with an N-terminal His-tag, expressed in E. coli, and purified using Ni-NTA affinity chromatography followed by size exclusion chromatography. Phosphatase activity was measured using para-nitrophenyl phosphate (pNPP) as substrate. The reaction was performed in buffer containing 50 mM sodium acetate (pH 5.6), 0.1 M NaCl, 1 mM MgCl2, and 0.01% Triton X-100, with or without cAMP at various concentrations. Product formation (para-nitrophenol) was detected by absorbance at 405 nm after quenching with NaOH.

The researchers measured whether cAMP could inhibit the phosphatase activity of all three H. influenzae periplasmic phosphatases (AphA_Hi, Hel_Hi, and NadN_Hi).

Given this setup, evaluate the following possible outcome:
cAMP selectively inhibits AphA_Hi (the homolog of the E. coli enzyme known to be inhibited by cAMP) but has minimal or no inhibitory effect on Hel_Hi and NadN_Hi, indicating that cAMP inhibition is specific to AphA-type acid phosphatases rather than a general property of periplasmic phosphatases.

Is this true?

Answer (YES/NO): NO